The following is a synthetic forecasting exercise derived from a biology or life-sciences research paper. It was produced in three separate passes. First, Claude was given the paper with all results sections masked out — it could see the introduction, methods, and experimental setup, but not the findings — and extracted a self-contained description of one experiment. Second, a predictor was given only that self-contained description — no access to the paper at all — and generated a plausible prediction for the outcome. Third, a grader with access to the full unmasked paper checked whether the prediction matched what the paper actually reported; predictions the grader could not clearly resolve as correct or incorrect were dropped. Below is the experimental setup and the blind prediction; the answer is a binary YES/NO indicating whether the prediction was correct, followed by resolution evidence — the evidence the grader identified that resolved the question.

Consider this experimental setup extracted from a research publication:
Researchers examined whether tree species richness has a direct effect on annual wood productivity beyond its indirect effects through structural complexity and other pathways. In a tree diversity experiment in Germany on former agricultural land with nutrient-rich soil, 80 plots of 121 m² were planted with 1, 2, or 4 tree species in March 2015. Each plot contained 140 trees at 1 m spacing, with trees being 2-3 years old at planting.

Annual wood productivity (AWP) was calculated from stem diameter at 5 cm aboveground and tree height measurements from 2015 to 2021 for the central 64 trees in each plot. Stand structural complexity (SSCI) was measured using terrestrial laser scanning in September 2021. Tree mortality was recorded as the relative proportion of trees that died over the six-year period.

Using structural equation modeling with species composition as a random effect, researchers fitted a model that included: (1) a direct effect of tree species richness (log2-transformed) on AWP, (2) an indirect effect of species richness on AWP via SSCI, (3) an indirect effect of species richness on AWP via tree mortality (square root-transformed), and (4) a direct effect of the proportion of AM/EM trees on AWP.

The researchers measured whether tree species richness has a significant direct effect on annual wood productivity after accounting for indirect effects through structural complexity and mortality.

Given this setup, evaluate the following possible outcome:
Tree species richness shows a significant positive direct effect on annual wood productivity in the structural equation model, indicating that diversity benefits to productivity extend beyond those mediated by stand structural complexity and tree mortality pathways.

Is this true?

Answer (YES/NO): NO